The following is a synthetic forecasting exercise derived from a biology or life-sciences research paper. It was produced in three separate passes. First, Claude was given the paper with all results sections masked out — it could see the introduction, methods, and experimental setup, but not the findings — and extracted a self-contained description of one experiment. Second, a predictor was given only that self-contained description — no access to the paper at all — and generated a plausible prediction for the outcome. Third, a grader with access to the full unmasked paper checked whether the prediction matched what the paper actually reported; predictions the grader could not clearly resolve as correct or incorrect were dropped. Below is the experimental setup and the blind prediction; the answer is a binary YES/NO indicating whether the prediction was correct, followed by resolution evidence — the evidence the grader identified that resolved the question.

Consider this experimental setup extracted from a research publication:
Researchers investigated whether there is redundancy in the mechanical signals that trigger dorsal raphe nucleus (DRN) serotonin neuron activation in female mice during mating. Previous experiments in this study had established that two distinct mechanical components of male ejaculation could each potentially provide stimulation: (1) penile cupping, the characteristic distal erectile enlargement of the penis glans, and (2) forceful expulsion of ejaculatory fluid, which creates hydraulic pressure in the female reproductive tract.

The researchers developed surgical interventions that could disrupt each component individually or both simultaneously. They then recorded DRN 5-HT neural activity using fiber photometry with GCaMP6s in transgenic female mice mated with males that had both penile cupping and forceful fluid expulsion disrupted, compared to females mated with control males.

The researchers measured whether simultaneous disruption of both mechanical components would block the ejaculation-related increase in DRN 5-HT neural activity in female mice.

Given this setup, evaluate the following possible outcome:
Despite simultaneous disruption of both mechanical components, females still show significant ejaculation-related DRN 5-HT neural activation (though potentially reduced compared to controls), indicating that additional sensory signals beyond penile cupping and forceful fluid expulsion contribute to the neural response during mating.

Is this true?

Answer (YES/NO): NO